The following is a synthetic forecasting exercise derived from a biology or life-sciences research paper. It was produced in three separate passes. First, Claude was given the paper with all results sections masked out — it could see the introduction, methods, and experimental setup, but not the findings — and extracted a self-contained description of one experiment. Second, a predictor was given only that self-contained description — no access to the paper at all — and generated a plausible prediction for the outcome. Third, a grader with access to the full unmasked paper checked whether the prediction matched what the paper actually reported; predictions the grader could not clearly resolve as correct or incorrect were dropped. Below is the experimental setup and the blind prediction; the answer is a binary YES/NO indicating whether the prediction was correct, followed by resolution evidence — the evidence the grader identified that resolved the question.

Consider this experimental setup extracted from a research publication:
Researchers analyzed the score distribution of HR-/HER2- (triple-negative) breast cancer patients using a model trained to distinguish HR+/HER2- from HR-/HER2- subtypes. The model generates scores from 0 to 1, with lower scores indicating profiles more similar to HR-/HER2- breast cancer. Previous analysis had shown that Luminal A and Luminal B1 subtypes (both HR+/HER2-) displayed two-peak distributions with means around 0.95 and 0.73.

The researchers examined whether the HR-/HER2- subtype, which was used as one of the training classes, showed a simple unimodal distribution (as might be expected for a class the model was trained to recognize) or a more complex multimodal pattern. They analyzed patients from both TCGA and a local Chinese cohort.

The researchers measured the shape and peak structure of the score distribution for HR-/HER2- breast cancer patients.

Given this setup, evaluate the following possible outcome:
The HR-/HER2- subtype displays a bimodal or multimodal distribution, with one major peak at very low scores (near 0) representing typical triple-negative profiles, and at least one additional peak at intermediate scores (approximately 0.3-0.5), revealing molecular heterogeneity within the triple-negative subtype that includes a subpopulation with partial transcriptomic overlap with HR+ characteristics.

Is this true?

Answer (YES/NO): NO